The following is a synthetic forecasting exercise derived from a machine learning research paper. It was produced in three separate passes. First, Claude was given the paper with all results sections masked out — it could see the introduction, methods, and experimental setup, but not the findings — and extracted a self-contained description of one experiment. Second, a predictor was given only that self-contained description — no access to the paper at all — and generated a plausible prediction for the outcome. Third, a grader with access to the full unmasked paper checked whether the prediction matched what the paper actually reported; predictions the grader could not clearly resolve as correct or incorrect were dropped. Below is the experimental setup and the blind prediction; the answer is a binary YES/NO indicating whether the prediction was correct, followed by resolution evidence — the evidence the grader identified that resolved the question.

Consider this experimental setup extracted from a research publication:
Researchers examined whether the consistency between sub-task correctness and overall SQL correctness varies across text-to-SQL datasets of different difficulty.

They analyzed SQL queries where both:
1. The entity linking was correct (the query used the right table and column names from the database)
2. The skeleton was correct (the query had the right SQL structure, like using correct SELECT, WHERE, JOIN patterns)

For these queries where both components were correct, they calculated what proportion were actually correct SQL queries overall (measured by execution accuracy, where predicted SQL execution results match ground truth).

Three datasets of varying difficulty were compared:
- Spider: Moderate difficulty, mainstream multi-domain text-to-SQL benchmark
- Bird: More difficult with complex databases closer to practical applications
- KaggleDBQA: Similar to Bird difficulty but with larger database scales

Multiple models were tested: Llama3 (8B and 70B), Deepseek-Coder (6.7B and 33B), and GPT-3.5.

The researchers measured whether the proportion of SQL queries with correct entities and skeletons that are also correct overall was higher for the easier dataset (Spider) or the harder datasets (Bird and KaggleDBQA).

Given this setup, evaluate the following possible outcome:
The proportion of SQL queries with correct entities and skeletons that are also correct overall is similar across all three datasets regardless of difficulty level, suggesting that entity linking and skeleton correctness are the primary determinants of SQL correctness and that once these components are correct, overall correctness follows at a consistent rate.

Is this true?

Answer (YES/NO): NO